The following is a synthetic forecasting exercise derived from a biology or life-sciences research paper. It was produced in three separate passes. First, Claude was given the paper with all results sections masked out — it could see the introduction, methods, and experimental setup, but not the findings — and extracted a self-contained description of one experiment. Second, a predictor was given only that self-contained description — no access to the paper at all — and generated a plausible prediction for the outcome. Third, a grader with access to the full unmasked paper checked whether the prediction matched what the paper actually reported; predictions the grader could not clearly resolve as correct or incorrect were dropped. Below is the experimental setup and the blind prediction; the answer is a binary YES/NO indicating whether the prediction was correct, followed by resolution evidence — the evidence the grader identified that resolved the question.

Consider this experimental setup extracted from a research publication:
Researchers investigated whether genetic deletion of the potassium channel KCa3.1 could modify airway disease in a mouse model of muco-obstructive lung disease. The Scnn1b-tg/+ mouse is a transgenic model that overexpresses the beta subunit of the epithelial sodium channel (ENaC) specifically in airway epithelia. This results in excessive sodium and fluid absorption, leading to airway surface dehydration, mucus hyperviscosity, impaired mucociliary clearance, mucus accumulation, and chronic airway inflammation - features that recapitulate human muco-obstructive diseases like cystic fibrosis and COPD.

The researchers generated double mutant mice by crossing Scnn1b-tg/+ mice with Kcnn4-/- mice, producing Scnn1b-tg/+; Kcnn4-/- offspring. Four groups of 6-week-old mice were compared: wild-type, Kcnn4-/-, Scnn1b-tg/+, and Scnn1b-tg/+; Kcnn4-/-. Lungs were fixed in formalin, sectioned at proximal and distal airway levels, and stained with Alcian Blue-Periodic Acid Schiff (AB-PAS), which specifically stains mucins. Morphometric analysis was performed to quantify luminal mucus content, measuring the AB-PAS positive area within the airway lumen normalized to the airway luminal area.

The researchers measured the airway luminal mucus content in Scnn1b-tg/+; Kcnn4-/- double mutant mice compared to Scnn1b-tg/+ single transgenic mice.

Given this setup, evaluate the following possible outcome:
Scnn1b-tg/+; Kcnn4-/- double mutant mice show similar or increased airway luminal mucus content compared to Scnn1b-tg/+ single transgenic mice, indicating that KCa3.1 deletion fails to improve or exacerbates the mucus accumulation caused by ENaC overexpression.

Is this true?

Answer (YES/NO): YES